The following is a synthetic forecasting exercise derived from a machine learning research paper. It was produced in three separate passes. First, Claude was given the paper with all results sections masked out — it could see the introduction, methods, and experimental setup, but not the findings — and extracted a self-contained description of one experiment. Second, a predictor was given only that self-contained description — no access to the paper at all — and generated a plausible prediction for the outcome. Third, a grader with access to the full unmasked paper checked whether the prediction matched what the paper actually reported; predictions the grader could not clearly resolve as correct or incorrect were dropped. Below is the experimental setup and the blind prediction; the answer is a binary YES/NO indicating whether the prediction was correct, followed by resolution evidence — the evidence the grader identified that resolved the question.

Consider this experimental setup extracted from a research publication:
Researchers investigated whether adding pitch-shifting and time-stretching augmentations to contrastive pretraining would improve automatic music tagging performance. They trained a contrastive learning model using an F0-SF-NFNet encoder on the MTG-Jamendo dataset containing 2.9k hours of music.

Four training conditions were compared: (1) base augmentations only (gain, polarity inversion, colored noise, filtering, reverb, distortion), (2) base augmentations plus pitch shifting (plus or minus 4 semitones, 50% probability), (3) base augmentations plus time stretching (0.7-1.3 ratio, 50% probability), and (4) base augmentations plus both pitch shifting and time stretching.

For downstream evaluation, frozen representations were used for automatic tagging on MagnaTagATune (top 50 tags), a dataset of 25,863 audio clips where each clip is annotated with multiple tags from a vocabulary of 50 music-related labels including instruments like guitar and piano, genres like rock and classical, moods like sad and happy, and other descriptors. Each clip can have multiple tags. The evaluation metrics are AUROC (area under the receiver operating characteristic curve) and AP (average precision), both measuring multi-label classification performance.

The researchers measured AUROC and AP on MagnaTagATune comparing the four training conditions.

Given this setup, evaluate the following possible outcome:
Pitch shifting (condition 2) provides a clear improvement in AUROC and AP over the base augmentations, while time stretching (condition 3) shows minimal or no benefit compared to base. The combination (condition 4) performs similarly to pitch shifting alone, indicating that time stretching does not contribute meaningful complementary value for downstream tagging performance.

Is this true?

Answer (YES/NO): NO